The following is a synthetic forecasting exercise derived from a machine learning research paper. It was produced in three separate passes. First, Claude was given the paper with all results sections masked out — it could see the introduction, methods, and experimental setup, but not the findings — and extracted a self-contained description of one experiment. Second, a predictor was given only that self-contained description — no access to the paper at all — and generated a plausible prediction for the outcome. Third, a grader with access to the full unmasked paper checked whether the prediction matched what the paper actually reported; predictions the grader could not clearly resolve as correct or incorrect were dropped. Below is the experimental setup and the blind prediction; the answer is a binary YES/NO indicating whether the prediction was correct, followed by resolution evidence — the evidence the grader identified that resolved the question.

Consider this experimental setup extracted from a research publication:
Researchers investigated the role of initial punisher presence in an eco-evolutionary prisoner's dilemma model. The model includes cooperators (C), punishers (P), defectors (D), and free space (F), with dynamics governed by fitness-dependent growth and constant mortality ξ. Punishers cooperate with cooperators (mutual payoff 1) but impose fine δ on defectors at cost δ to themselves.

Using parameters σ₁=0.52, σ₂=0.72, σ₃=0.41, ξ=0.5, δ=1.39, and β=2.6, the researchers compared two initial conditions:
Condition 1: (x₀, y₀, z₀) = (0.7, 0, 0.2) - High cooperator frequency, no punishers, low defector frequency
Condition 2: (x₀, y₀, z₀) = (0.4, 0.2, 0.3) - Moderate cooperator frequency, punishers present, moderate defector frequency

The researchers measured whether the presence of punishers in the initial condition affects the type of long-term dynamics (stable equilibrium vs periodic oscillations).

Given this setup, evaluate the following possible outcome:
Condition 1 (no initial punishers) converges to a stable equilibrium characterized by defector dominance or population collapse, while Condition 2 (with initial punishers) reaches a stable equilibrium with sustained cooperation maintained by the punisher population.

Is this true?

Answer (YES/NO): NO